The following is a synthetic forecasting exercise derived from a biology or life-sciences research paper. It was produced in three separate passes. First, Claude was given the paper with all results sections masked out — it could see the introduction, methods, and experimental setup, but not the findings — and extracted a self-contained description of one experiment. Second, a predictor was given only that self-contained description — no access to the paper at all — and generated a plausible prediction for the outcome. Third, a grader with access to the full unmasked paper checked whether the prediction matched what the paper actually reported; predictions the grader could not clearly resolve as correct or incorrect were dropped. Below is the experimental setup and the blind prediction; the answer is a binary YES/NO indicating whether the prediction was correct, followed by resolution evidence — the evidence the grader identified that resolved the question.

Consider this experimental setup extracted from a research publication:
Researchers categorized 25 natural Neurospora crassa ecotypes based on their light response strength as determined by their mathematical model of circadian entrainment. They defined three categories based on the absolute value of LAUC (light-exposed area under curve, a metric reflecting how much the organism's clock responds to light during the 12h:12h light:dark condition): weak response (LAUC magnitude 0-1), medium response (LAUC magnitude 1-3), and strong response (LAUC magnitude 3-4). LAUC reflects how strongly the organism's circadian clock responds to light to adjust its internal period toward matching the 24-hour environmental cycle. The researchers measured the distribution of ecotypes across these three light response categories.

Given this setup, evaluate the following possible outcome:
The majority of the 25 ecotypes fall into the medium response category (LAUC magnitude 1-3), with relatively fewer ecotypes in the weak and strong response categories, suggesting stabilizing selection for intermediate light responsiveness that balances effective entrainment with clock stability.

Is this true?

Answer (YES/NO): NO